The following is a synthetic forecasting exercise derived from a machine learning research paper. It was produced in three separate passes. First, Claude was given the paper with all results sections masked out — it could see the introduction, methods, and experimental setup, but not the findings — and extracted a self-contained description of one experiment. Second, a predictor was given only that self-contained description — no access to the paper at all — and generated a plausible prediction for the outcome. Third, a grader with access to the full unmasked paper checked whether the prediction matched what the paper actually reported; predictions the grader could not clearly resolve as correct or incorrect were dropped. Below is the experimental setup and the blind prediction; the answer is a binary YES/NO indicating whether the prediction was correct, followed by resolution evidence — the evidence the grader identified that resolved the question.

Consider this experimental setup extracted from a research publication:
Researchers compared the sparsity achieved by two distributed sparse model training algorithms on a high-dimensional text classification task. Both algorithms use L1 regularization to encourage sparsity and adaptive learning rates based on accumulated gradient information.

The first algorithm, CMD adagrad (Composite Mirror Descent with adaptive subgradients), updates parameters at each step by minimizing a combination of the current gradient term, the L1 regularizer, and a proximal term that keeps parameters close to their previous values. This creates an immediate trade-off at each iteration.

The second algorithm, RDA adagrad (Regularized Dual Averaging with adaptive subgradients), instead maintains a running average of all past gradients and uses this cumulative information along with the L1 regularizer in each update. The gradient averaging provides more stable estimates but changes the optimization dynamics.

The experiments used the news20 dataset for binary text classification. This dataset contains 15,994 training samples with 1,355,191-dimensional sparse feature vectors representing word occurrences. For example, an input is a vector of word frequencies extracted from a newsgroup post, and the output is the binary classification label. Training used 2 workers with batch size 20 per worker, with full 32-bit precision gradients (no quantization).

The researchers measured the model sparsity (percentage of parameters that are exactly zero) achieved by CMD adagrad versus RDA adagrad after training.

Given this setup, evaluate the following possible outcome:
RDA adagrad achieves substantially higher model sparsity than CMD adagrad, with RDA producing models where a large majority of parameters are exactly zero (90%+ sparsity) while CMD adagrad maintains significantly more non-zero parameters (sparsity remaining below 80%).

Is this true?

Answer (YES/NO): NO